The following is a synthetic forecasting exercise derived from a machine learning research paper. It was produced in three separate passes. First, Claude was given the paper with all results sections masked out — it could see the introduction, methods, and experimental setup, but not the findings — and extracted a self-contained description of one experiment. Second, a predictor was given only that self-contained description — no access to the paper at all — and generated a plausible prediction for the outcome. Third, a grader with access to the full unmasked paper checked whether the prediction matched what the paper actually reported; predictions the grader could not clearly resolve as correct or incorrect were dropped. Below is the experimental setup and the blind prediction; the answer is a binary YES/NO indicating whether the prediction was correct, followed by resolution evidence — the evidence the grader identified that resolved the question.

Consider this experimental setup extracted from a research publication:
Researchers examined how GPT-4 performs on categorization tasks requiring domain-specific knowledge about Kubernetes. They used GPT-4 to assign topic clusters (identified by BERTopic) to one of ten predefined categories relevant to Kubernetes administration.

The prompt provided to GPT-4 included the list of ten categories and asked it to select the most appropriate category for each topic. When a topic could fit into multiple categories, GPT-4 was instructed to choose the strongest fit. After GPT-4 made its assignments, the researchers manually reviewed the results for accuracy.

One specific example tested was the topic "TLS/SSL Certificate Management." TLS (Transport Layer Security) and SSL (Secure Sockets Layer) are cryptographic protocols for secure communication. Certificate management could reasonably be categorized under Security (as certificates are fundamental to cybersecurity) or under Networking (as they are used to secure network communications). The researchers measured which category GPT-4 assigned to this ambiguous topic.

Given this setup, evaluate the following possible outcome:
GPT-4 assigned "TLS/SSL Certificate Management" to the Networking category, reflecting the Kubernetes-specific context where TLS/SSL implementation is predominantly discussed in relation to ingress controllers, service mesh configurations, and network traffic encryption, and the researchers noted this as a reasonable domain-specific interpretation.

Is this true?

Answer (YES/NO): NO